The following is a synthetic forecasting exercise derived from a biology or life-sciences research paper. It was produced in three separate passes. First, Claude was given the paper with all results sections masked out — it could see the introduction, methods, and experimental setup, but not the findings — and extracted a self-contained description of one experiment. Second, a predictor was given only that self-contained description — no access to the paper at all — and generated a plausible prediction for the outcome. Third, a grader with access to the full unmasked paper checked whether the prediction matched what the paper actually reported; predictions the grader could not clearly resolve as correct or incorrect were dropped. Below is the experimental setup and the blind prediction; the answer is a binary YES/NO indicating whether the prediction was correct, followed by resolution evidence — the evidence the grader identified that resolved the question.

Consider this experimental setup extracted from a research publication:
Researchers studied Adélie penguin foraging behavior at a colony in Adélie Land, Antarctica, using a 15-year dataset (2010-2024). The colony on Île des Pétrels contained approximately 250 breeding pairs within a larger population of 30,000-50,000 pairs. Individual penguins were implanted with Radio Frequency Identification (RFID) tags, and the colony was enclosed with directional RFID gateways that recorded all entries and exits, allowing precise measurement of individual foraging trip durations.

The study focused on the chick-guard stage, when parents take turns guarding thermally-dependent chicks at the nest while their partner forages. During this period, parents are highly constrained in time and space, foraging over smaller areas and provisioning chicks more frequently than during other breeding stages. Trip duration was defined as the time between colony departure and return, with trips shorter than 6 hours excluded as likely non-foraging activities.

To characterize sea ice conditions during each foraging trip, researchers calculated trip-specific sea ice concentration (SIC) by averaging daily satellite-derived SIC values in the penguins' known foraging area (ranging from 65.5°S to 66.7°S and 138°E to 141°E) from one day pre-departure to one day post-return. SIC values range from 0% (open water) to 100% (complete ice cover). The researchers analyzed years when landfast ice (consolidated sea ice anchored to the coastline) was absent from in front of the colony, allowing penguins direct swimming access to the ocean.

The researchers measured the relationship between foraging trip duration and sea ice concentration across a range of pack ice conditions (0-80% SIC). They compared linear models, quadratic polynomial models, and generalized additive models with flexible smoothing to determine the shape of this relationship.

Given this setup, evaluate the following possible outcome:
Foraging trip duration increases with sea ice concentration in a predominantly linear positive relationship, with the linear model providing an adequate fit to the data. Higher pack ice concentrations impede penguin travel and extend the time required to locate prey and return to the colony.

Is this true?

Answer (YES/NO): NO